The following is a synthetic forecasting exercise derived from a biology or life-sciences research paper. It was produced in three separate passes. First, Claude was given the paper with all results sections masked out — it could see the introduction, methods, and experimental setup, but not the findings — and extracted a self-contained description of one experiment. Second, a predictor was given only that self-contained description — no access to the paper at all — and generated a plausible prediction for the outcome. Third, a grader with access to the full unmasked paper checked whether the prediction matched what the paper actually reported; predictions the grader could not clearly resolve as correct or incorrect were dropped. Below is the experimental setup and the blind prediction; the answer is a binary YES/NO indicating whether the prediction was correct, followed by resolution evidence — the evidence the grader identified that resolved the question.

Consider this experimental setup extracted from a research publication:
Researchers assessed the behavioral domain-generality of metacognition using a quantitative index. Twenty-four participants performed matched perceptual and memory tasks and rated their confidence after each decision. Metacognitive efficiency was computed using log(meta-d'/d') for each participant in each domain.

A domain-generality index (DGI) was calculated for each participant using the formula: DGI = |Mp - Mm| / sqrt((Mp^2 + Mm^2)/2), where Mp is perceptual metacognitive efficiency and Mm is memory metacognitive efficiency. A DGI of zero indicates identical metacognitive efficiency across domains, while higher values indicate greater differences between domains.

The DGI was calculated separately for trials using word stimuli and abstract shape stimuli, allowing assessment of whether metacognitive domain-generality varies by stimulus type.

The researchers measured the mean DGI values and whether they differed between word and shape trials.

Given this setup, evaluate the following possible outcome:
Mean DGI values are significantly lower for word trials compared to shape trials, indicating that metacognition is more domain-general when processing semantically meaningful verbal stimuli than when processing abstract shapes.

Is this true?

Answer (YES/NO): YES